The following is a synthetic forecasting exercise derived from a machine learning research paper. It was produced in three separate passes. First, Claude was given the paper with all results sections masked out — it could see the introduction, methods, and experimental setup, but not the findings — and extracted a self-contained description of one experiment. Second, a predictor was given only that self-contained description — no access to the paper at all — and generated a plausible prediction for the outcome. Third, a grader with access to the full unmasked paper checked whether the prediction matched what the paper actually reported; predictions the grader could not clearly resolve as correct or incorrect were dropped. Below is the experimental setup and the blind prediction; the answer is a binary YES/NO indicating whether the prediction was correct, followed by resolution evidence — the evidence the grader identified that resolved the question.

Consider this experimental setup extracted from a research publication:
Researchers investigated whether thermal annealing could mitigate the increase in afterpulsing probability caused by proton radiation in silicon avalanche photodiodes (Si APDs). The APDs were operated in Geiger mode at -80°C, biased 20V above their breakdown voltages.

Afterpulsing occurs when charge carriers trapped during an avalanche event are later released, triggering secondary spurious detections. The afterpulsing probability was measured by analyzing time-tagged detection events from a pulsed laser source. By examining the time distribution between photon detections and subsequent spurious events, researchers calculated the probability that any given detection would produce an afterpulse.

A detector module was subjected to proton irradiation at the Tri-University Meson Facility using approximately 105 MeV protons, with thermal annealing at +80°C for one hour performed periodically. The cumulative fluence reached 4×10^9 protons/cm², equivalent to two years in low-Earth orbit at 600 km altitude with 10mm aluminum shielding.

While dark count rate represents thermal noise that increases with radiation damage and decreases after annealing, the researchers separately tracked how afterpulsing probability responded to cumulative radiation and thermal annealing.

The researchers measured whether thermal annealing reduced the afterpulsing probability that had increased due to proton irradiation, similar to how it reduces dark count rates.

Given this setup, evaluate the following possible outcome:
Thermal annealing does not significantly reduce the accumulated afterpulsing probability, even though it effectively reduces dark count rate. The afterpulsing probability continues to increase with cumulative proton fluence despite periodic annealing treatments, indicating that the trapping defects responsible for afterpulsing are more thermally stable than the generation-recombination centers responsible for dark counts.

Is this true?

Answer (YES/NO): YES